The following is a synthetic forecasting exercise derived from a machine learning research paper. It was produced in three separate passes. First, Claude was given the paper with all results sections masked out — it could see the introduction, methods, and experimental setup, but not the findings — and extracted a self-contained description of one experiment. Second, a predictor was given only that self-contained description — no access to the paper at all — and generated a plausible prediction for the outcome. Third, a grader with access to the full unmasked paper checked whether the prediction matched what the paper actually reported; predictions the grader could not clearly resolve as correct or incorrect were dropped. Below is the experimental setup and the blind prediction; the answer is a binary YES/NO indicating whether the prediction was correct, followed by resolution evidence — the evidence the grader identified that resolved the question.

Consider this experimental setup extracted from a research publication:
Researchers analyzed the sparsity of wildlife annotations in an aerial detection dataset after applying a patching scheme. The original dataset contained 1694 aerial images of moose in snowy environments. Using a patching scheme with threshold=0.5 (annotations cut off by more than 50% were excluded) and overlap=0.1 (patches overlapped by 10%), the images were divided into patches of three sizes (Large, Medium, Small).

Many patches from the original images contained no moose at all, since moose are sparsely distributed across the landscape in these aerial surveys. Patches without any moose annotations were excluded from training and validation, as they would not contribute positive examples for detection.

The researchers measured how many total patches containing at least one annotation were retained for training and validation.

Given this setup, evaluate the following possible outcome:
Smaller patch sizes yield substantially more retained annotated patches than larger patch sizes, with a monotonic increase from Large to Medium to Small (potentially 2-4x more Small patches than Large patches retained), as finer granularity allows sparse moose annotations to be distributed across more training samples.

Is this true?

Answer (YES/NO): NO